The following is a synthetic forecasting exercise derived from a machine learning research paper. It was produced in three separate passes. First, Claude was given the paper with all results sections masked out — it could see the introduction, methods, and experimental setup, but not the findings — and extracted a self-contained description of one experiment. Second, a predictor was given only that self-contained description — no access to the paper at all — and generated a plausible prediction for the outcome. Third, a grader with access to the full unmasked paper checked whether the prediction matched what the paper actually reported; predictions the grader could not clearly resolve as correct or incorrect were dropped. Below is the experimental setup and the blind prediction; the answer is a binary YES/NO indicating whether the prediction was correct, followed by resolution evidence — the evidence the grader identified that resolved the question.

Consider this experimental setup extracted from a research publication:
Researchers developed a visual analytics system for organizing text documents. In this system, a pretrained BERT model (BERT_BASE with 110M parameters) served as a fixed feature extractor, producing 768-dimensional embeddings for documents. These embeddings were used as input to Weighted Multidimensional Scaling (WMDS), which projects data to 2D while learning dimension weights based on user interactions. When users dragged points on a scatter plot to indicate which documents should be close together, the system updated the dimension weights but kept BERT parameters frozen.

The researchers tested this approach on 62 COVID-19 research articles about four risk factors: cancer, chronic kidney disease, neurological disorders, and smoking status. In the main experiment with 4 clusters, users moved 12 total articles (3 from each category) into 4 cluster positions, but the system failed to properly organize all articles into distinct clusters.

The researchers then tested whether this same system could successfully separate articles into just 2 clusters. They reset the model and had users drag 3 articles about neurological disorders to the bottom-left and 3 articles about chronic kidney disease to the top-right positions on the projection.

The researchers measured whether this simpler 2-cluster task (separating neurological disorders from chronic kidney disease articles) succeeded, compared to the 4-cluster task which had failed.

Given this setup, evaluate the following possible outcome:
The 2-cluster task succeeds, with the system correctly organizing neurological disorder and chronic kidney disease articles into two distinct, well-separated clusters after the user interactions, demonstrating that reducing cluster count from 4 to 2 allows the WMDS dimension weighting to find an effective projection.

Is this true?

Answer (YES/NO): YES